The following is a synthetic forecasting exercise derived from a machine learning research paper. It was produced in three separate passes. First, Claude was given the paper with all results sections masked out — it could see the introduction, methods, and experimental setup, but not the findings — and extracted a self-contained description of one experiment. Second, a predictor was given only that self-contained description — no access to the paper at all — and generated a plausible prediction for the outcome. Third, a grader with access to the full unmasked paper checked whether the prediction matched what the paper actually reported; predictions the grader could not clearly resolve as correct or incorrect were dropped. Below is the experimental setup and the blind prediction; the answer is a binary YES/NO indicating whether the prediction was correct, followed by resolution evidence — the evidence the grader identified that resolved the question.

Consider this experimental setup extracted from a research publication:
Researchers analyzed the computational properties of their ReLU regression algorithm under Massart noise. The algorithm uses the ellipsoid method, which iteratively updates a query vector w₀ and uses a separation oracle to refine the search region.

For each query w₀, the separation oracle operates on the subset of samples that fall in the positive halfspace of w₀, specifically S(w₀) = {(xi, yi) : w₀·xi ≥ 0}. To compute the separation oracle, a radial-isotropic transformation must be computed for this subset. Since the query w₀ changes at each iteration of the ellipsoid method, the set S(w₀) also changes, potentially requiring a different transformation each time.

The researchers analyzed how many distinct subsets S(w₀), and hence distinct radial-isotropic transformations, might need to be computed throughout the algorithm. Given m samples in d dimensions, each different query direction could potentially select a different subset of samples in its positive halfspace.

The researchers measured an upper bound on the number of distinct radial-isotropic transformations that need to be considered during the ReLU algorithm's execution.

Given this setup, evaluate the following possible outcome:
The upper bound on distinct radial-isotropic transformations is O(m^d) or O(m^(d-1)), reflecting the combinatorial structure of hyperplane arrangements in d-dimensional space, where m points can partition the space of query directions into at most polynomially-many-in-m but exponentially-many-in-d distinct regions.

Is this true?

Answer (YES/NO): NO